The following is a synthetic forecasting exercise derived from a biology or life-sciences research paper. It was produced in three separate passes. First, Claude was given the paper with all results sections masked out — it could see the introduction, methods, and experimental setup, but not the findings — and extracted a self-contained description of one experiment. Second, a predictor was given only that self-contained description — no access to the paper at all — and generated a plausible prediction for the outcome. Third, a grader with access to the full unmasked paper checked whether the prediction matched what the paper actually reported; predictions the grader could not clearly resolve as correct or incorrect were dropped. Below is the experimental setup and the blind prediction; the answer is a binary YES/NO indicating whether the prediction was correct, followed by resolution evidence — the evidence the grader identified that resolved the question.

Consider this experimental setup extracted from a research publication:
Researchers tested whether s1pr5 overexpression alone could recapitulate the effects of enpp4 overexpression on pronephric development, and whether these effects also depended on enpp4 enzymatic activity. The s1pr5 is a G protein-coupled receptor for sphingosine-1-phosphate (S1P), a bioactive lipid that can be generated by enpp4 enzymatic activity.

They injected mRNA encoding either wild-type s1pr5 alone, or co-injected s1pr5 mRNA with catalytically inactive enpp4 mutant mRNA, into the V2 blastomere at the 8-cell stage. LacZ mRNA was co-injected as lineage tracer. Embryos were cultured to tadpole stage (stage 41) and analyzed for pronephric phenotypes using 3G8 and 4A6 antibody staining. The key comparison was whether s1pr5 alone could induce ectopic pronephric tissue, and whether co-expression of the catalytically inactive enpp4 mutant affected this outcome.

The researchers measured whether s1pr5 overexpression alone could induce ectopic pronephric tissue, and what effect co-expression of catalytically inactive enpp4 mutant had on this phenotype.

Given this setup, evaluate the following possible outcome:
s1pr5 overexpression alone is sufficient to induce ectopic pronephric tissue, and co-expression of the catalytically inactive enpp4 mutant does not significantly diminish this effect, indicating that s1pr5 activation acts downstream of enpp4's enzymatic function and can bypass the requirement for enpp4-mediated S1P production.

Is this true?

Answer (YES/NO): NO